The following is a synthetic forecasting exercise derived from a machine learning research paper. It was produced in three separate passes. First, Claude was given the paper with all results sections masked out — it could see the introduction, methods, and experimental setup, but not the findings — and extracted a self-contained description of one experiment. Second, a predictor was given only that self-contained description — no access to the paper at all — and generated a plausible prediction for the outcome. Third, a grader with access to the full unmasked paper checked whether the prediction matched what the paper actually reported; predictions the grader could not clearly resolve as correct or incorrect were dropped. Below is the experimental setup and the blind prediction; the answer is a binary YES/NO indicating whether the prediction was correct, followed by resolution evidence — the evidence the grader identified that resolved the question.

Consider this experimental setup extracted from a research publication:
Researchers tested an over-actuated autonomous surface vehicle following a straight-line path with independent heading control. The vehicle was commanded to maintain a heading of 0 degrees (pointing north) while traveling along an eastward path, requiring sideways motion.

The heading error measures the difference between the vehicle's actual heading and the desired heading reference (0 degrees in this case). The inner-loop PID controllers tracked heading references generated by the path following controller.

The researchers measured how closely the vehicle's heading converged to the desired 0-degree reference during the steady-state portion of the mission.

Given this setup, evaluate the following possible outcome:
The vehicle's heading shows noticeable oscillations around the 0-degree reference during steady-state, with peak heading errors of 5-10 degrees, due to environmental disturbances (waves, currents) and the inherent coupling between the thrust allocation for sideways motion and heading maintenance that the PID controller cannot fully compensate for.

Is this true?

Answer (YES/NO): NO